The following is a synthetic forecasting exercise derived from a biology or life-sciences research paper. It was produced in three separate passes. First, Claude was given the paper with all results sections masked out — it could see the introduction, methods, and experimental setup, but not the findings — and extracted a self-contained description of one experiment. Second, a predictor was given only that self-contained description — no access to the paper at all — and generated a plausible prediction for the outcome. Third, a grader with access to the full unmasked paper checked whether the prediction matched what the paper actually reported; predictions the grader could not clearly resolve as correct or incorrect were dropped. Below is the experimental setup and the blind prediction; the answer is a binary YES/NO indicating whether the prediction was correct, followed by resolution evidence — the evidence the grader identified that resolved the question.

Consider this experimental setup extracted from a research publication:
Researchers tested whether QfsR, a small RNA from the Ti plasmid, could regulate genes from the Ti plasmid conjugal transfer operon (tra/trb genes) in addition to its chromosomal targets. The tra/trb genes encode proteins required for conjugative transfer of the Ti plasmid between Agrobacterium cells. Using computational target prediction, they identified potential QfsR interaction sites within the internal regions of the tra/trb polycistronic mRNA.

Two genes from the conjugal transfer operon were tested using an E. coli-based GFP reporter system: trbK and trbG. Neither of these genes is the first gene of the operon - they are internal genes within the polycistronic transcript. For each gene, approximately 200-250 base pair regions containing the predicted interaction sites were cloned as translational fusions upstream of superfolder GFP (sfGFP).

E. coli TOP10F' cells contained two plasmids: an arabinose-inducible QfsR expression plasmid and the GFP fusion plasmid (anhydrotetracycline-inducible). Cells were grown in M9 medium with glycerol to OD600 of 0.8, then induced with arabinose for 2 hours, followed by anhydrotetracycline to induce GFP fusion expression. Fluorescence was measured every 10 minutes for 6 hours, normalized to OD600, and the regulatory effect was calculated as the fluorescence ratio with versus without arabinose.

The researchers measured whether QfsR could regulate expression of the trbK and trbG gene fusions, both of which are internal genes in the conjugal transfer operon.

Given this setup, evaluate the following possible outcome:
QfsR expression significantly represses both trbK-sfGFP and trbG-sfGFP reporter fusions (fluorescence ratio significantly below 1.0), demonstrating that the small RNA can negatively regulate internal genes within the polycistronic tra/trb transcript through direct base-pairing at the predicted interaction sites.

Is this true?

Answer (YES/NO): NO